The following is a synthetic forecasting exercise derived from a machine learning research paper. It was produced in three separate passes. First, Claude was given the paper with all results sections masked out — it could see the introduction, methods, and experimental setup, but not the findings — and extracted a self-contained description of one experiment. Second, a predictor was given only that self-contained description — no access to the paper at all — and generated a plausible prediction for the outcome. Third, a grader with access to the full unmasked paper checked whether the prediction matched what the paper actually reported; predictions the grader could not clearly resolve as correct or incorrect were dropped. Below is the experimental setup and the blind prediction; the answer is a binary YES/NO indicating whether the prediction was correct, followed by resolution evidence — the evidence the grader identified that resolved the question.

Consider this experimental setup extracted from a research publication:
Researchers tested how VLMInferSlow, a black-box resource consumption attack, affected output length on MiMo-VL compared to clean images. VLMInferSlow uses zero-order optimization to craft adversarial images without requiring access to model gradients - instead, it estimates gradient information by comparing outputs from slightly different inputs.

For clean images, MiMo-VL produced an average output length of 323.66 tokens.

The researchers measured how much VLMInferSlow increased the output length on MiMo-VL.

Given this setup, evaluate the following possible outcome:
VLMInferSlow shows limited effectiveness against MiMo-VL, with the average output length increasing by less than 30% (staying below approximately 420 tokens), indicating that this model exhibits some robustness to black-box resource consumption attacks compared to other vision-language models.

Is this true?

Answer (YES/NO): NO